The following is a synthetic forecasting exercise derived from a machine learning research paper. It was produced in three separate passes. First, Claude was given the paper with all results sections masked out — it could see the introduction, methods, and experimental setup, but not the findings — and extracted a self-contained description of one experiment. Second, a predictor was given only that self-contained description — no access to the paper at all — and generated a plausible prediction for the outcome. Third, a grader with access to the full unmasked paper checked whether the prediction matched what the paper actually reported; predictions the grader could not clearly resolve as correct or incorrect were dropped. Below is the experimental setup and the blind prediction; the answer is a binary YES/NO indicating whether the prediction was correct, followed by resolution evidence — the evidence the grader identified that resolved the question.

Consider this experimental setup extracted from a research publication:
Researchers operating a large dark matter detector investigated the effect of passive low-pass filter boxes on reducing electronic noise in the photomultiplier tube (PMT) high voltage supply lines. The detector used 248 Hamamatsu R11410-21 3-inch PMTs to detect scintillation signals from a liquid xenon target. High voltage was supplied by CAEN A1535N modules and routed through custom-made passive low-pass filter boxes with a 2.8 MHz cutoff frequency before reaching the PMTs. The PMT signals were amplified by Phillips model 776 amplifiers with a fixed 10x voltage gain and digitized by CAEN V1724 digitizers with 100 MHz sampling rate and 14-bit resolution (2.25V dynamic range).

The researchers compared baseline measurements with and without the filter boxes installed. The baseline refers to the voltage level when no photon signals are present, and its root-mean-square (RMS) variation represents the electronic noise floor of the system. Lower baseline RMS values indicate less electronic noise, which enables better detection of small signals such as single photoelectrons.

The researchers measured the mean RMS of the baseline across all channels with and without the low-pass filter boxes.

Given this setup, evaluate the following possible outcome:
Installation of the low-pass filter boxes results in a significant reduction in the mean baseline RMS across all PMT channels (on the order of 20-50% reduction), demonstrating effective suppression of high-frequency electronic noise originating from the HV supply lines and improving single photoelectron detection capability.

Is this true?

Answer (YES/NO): NO